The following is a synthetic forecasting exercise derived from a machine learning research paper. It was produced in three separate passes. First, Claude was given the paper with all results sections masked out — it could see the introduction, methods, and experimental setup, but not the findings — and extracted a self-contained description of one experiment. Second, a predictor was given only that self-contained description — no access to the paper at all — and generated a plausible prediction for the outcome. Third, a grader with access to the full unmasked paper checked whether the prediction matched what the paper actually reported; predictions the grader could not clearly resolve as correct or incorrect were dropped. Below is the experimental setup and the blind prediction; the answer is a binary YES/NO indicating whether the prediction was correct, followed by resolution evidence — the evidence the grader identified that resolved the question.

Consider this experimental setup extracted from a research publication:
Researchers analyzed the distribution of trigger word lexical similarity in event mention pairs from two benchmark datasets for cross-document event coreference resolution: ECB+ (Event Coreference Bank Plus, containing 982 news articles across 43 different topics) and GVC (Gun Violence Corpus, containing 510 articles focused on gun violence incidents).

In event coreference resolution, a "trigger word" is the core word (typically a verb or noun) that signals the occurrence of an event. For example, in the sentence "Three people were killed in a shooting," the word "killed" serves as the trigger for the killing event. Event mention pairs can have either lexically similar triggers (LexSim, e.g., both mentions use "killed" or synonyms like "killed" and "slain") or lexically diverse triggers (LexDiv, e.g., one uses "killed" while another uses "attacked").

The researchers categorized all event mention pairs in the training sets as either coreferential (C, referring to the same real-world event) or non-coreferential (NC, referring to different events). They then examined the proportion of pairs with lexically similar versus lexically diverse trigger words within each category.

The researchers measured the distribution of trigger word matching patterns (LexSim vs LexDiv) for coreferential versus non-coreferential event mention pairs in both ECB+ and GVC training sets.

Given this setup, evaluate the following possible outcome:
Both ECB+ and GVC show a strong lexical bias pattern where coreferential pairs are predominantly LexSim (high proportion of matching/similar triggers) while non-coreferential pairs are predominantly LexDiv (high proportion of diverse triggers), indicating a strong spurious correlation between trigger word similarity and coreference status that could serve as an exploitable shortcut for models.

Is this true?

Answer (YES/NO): YES